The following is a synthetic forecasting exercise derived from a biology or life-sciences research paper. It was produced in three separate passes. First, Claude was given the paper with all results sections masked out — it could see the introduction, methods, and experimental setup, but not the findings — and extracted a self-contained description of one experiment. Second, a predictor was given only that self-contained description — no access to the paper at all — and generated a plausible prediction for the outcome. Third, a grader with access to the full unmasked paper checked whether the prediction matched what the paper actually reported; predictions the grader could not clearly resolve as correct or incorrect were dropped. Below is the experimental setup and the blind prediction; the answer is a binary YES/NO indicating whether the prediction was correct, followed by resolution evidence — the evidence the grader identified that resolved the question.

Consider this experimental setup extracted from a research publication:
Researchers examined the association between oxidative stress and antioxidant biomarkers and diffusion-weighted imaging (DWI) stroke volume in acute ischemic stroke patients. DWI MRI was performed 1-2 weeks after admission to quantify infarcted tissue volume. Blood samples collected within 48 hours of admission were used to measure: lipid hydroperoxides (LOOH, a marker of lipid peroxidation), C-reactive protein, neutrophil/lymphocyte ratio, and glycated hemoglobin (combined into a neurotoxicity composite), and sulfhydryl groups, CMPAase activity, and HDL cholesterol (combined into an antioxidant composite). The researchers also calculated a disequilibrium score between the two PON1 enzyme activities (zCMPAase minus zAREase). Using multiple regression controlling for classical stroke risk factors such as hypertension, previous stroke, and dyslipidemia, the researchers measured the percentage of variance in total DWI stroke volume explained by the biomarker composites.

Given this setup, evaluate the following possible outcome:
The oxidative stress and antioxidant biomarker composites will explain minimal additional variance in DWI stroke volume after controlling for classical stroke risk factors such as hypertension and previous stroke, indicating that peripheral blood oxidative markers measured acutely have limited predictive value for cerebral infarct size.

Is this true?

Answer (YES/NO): NO